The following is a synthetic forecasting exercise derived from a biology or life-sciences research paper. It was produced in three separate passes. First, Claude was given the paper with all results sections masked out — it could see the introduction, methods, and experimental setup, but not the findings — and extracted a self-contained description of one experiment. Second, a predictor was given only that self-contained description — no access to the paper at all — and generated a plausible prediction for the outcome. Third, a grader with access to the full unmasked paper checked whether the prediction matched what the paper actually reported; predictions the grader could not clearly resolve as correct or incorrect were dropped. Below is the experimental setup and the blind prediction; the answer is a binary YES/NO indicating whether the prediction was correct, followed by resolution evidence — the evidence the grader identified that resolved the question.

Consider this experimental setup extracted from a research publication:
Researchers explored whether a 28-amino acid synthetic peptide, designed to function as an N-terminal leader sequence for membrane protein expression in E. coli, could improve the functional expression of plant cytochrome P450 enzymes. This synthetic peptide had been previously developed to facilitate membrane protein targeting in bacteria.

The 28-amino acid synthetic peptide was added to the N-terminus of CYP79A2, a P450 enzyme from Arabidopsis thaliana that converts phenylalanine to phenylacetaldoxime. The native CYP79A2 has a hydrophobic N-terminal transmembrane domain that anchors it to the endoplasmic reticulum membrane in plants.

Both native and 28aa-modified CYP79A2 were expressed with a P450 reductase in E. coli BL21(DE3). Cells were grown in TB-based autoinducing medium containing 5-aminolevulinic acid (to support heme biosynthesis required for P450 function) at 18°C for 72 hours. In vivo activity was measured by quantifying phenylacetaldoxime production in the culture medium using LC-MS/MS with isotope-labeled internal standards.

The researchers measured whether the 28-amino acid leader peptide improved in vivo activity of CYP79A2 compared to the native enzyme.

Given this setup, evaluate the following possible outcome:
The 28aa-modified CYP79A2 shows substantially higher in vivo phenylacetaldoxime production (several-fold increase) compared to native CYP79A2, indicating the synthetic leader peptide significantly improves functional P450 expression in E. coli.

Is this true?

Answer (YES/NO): NO